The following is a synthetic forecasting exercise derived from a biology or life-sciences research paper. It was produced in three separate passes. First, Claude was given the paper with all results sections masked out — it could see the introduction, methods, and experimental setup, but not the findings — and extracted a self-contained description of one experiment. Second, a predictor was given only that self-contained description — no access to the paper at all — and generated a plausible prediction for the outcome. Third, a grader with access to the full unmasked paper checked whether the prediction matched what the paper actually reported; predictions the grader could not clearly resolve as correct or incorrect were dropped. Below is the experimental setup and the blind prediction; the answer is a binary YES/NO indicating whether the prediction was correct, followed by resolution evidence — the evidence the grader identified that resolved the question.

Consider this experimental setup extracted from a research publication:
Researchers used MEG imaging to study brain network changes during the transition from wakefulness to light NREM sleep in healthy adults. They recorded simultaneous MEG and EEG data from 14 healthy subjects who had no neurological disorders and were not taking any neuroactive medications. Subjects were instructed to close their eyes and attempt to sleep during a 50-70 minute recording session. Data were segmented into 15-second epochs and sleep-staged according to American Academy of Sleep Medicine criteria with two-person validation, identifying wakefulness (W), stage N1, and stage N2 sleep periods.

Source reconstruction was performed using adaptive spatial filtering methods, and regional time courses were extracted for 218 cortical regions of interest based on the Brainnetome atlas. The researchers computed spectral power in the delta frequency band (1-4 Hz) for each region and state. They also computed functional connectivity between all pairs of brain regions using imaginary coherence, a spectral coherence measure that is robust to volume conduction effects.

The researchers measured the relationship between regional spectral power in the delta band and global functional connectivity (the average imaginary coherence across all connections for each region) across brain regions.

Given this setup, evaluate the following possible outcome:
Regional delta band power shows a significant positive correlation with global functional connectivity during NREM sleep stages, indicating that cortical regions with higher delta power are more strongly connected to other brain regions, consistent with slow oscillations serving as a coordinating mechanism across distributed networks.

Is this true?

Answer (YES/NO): NO